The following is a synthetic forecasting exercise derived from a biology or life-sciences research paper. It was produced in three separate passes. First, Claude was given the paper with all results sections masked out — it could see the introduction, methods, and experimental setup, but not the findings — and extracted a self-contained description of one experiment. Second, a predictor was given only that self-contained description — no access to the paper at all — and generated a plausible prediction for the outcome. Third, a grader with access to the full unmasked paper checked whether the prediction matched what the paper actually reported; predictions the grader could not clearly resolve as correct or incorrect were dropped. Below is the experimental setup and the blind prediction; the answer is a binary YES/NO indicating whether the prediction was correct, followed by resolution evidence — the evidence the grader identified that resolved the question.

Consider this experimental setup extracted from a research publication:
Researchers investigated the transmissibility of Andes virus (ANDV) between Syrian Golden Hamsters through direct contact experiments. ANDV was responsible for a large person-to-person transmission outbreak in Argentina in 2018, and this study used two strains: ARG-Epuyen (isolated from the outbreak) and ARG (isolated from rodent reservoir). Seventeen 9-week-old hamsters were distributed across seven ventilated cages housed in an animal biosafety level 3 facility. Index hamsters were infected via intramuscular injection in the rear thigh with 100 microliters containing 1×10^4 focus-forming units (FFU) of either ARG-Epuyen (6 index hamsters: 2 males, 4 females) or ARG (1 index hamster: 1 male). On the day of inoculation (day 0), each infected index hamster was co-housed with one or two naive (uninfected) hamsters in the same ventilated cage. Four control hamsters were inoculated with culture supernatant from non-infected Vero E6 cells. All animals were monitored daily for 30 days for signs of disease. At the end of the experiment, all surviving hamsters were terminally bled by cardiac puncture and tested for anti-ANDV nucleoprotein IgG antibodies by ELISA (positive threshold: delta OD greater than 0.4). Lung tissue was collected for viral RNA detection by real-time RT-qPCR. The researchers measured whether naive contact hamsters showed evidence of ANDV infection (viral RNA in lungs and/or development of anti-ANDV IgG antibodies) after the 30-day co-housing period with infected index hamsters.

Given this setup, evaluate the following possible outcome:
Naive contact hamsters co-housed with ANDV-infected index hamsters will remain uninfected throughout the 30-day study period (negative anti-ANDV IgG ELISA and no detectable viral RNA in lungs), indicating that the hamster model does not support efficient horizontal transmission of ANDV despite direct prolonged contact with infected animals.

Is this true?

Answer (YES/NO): NO